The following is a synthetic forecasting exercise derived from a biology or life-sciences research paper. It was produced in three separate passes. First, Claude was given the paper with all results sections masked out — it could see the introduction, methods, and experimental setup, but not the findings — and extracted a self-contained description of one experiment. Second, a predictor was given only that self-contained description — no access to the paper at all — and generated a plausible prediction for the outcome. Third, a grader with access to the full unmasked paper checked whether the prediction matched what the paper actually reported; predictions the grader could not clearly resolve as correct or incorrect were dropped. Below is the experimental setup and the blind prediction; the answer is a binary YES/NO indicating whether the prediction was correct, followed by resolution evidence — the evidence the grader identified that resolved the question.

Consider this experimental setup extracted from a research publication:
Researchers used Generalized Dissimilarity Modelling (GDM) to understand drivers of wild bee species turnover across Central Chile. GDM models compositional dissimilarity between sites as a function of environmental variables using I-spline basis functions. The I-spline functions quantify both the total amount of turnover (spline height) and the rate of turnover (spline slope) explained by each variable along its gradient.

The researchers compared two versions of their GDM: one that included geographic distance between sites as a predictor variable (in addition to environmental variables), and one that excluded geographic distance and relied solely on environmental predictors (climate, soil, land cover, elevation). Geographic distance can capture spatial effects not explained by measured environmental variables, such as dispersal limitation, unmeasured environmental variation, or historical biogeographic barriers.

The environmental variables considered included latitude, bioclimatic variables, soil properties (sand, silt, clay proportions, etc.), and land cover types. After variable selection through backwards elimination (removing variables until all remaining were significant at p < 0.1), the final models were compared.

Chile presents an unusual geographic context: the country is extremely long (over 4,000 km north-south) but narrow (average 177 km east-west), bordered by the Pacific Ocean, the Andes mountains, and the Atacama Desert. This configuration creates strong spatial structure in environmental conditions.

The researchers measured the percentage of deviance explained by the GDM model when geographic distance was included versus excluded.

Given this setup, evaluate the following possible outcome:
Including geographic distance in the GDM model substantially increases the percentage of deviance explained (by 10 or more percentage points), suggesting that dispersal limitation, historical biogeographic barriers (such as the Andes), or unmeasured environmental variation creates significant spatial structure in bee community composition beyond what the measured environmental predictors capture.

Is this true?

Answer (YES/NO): NO